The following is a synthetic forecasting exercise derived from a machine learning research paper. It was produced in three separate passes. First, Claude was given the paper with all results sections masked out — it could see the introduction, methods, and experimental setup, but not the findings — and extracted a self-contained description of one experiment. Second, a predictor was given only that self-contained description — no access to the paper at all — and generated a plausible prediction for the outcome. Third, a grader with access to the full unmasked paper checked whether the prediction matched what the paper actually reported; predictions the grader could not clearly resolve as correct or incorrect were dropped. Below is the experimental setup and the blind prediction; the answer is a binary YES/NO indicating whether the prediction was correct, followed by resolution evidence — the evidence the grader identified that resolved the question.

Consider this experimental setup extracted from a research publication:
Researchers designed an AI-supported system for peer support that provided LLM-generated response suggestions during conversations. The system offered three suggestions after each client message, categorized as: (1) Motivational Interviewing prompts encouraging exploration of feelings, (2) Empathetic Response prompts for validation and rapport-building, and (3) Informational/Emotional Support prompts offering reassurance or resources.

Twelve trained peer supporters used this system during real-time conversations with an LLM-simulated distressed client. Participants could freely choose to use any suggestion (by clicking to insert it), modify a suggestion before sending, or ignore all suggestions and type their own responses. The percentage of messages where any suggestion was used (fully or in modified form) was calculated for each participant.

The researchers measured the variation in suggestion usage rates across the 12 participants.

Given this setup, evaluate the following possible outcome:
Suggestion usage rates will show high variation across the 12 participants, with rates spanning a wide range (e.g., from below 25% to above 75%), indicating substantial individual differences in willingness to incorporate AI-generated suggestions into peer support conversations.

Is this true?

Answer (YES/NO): NO